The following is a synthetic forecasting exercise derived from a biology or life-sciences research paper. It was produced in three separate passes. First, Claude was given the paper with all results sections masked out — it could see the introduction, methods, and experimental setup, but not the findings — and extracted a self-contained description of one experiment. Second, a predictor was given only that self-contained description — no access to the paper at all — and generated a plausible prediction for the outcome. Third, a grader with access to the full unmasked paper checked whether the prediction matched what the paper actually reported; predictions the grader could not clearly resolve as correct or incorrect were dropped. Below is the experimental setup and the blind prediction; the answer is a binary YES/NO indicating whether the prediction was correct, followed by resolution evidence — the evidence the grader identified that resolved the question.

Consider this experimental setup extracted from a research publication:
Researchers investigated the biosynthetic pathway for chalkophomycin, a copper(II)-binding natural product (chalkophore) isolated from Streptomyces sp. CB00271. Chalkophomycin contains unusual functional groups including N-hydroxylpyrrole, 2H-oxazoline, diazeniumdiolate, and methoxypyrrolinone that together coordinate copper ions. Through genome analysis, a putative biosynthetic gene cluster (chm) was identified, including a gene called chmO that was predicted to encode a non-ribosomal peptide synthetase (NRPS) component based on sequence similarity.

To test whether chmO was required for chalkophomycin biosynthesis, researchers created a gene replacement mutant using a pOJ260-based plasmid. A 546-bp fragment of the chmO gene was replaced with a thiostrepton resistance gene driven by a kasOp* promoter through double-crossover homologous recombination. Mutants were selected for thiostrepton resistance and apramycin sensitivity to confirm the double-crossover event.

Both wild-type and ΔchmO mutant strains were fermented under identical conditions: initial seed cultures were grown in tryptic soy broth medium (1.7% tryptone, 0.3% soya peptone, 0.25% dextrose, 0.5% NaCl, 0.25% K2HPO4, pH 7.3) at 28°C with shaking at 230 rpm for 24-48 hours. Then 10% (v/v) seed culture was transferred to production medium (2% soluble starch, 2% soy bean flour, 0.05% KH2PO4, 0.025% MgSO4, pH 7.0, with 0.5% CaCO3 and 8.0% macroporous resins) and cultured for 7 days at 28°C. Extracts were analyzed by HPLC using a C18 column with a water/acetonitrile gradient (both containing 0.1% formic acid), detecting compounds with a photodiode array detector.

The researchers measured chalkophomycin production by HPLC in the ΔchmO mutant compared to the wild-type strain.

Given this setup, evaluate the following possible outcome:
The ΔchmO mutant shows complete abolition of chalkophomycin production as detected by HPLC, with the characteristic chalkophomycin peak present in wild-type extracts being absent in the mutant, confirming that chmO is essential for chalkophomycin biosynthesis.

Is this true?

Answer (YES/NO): YES